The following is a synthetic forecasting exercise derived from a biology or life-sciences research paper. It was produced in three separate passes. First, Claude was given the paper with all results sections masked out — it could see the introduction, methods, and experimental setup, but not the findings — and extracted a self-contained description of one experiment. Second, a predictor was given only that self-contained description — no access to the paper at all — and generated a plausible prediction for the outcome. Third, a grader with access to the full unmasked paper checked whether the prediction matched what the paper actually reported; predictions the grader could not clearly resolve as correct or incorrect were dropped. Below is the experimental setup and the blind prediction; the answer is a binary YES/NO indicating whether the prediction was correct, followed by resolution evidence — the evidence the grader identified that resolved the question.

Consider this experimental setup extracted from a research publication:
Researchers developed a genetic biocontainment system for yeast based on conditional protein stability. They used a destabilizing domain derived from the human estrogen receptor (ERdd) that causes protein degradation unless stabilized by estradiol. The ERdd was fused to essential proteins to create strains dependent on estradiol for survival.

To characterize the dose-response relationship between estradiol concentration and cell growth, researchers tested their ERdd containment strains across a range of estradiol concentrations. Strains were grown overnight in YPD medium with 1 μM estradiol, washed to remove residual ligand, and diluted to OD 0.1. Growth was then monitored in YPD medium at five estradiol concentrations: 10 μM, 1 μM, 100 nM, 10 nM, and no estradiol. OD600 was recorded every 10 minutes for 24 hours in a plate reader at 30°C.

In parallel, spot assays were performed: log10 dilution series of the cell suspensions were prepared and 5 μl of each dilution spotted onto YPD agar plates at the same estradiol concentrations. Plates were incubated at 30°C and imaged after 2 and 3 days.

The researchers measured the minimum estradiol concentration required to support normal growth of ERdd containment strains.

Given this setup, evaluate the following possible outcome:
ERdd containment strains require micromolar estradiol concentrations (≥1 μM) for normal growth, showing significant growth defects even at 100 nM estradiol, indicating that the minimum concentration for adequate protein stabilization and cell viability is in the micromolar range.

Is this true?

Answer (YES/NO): NO